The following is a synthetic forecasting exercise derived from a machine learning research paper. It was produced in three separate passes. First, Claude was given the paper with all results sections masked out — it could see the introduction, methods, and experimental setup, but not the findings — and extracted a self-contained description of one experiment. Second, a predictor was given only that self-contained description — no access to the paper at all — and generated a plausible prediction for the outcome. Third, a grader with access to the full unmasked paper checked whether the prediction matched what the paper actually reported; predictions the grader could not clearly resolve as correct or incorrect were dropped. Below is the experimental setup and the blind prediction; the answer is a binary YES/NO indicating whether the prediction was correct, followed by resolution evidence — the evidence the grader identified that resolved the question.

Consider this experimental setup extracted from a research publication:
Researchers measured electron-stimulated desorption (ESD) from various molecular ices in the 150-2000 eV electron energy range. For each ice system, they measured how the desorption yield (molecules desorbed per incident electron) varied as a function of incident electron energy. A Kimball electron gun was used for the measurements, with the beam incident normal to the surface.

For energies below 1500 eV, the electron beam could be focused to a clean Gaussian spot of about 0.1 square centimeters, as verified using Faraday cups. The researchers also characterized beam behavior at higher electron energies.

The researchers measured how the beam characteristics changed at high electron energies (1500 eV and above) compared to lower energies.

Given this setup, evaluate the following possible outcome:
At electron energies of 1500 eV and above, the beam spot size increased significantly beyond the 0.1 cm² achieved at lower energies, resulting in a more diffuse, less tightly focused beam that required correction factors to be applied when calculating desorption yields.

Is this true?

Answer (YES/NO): NO